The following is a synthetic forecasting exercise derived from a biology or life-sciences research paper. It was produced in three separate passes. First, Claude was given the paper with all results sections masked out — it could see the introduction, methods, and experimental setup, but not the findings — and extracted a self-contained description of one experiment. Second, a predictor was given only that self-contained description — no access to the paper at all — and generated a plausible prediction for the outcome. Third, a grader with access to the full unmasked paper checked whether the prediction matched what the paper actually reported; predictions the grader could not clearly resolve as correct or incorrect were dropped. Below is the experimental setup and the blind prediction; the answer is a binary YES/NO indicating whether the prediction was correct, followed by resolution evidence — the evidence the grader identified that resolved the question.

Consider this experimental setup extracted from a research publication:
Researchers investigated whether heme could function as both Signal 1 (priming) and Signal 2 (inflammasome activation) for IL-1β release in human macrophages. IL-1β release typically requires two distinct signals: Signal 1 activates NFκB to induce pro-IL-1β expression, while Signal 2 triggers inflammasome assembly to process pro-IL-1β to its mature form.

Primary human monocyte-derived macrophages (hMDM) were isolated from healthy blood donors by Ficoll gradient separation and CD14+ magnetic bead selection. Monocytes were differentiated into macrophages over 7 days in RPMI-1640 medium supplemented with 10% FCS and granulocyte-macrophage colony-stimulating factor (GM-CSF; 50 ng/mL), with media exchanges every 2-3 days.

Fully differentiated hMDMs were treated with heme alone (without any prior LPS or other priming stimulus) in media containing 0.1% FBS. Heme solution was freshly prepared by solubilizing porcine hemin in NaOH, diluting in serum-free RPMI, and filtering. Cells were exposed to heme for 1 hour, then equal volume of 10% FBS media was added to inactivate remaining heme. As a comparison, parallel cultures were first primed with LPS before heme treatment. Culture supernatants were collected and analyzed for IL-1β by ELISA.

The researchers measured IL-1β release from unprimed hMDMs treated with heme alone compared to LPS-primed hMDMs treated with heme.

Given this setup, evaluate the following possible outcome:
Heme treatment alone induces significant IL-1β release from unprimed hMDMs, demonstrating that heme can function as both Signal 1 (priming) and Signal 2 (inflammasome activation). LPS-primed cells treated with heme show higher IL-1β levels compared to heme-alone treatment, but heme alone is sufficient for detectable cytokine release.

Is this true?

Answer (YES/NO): NO